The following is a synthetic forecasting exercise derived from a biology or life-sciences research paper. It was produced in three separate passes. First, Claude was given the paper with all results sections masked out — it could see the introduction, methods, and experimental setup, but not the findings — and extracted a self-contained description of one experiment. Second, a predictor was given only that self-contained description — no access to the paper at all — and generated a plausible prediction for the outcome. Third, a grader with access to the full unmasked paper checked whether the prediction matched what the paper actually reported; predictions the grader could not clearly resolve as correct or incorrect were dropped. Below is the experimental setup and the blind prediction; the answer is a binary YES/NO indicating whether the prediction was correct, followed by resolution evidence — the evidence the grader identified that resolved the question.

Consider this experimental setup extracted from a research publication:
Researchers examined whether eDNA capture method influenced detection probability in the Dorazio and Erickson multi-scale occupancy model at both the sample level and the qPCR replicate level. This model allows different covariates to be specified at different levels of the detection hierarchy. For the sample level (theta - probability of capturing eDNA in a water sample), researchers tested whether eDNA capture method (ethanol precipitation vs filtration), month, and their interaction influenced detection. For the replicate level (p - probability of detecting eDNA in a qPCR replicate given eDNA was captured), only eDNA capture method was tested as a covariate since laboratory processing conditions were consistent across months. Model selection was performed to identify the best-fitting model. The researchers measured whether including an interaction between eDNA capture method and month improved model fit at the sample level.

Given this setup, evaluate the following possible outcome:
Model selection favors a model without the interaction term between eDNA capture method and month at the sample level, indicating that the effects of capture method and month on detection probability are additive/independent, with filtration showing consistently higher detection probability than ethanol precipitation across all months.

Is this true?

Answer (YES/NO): YES